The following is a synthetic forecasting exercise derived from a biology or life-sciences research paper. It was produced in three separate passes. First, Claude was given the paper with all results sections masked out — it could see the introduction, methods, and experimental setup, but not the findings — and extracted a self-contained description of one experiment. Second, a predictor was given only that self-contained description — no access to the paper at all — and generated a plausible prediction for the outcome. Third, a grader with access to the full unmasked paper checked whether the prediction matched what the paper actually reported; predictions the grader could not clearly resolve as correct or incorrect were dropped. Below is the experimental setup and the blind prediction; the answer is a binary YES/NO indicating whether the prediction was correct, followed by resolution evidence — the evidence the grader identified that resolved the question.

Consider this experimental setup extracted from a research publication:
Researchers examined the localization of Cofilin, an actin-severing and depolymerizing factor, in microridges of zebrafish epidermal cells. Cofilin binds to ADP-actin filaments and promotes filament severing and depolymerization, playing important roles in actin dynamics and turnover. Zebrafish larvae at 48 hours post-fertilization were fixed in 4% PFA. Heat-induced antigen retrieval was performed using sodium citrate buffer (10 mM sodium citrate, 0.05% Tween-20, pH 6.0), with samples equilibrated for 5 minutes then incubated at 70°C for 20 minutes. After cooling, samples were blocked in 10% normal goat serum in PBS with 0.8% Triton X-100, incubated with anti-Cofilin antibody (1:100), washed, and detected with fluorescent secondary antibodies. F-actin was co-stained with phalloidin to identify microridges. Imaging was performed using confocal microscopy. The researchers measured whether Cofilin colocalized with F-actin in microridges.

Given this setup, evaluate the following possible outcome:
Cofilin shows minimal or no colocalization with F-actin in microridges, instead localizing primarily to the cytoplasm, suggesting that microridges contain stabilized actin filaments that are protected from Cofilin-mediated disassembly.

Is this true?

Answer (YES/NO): NO